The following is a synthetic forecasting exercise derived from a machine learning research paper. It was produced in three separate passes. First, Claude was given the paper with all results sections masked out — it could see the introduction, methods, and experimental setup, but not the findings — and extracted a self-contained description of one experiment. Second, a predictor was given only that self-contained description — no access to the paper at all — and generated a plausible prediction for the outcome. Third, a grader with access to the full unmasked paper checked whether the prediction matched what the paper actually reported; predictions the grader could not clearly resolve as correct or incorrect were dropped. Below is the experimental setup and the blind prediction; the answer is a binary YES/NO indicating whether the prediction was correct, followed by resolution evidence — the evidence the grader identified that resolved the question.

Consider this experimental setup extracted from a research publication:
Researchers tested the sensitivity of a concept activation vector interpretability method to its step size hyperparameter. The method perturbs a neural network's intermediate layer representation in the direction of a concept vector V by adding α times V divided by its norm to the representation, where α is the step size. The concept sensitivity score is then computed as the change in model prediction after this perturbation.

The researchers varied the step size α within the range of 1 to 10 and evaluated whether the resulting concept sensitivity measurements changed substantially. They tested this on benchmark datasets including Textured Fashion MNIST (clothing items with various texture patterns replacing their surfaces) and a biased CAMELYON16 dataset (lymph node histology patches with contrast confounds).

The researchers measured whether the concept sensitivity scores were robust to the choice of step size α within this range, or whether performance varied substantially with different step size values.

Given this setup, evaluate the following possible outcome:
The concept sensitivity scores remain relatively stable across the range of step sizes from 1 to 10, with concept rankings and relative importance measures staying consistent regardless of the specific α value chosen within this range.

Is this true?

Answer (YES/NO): YES